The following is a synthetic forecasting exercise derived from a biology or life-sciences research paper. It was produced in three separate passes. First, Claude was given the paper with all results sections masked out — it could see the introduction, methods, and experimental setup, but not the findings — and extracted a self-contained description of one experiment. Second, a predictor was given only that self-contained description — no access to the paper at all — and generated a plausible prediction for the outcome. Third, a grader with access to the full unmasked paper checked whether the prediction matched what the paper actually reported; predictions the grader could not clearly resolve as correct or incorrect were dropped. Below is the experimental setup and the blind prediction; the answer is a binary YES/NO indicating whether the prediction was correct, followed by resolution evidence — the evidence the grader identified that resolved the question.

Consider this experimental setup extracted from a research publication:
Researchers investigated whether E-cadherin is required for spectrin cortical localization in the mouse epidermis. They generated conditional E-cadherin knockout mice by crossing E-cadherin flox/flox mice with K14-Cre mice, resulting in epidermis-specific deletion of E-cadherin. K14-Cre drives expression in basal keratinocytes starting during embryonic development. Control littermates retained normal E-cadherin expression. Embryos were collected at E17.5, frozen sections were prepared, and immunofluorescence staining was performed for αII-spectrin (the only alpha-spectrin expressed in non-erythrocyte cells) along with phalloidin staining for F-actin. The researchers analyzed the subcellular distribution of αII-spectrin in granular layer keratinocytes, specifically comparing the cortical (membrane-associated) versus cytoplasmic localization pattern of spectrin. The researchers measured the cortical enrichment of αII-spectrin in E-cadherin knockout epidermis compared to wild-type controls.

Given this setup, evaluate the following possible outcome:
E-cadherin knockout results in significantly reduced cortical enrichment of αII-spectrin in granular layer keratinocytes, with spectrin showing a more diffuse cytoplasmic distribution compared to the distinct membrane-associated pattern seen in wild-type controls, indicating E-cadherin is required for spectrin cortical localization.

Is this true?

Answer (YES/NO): YES